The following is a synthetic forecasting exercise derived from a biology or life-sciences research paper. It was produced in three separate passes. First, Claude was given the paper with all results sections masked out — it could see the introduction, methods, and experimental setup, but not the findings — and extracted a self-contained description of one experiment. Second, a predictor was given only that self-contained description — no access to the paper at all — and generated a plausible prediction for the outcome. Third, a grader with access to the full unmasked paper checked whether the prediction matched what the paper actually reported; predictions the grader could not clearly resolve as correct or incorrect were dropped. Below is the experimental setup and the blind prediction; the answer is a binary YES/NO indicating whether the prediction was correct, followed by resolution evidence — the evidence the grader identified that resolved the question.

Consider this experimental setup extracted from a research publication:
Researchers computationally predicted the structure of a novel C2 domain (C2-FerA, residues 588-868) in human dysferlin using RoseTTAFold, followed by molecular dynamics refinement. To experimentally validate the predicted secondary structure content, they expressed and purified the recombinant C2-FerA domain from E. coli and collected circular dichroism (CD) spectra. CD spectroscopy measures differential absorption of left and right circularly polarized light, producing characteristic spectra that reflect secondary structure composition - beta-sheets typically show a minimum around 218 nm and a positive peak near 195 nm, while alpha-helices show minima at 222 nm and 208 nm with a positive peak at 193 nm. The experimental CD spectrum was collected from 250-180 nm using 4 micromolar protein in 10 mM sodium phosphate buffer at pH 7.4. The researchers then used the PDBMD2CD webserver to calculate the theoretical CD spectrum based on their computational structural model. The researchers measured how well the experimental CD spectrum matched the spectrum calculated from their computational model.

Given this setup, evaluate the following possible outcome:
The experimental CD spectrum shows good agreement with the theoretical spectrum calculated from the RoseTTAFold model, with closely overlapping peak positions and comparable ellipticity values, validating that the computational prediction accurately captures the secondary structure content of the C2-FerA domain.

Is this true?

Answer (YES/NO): YES